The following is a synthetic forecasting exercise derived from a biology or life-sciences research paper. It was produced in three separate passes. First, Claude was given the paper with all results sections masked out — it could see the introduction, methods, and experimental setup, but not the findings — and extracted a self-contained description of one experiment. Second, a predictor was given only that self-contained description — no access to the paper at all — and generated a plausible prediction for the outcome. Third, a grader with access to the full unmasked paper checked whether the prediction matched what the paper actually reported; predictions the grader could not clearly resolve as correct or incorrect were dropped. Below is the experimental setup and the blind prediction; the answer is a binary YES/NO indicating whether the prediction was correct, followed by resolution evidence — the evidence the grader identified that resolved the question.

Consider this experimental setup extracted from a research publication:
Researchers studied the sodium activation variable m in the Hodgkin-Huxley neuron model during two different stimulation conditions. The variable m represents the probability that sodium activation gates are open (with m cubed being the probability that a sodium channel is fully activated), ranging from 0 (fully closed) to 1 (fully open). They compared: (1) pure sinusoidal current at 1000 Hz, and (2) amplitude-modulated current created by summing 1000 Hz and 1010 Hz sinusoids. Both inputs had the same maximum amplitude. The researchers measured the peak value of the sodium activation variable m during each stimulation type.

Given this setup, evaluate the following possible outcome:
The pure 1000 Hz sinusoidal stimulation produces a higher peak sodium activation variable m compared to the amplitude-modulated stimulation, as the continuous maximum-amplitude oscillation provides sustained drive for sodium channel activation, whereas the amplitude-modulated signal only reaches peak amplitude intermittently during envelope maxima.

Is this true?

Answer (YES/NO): NO